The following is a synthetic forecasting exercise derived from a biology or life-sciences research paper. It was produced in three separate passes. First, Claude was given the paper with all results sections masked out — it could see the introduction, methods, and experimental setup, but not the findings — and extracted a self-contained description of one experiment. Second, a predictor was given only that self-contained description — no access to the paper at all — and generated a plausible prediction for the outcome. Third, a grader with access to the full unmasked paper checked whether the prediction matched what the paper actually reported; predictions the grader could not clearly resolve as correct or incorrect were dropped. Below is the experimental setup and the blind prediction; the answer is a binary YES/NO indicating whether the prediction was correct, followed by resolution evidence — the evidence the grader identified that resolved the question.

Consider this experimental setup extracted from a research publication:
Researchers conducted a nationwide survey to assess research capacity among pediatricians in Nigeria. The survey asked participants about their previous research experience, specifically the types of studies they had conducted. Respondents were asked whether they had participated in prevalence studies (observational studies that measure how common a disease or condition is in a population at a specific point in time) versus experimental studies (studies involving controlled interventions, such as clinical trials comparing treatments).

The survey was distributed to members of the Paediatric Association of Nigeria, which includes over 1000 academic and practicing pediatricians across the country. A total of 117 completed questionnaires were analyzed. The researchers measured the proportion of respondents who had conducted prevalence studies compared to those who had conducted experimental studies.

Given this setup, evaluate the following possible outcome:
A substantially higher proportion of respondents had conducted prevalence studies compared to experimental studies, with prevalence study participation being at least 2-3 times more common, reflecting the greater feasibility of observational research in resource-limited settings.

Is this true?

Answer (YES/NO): YES